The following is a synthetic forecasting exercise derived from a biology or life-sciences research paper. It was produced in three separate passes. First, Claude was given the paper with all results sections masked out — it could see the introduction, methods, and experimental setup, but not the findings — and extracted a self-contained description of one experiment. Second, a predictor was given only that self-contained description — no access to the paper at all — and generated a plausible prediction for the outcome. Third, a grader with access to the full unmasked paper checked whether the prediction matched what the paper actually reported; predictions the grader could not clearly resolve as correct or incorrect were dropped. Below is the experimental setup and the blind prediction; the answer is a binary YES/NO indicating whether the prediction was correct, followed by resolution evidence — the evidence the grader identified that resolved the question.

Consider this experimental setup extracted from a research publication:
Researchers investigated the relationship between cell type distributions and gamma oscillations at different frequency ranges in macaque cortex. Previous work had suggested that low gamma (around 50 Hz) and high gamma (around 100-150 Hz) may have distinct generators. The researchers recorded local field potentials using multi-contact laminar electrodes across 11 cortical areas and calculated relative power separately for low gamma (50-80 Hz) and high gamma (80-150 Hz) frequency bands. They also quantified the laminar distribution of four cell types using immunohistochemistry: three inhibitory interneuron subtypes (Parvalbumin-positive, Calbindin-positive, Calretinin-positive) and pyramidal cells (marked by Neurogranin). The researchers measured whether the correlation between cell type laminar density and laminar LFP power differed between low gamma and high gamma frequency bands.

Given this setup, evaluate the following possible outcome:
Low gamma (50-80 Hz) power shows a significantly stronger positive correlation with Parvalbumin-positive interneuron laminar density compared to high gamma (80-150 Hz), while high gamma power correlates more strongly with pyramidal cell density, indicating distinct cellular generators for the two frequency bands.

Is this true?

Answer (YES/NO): NO